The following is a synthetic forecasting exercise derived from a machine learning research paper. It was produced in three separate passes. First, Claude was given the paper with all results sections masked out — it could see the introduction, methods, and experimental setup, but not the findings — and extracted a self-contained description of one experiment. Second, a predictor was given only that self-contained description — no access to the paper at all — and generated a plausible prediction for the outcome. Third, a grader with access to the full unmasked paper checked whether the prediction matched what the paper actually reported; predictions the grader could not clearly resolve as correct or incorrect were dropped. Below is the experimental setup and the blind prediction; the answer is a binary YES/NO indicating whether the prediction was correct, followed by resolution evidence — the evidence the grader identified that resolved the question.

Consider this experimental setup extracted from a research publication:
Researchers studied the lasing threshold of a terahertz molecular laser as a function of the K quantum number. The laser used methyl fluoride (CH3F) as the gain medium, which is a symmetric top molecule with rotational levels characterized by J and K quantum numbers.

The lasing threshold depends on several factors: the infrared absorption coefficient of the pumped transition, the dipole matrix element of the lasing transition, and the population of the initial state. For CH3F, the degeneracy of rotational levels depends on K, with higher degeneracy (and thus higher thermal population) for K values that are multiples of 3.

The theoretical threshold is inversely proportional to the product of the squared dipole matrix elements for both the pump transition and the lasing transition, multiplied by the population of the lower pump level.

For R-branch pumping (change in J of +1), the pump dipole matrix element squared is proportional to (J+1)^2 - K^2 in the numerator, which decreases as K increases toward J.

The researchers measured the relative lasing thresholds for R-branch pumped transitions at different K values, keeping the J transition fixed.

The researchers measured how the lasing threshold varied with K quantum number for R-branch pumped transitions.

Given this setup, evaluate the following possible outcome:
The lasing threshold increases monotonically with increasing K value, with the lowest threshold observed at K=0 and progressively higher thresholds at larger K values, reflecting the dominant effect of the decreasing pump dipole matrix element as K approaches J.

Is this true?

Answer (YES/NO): NO